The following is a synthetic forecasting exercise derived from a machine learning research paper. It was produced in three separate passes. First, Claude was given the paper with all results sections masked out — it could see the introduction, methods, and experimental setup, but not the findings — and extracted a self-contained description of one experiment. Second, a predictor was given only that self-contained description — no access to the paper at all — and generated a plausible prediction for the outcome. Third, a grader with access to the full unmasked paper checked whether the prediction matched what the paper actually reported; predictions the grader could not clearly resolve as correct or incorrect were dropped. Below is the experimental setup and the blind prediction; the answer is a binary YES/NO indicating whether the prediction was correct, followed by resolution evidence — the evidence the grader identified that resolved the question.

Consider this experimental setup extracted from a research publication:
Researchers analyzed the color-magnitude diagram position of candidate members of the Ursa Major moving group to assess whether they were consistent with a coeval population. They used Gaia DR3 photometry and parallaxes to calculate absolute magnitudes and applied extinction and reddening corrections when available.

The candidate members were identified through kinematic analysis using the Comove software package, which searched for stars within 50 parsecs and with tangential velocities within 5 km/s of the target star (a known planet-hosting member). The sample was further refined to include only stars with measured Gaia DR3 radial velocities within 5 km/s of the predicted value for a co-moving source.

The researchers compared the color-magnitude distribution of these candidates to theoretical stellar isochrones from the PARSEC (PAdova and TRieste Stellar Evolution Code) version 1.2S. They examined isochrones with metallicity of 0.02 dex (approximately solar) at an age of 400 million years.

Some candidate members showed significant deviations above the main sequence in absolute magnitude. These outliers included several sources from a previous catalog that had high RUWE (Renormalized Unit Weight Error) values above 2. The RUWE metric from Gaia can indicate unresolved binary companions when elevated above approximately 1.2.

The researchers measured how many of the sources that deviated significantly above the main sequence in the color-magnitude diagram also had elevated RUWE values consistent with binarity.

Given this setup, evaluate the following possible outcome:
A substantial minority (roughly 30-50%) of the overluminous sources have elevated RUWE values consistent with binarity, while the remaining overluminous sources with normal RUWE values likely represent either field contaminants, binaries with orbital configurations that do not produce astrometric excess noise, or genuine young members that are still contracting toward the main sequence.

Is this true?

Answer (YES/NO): NO